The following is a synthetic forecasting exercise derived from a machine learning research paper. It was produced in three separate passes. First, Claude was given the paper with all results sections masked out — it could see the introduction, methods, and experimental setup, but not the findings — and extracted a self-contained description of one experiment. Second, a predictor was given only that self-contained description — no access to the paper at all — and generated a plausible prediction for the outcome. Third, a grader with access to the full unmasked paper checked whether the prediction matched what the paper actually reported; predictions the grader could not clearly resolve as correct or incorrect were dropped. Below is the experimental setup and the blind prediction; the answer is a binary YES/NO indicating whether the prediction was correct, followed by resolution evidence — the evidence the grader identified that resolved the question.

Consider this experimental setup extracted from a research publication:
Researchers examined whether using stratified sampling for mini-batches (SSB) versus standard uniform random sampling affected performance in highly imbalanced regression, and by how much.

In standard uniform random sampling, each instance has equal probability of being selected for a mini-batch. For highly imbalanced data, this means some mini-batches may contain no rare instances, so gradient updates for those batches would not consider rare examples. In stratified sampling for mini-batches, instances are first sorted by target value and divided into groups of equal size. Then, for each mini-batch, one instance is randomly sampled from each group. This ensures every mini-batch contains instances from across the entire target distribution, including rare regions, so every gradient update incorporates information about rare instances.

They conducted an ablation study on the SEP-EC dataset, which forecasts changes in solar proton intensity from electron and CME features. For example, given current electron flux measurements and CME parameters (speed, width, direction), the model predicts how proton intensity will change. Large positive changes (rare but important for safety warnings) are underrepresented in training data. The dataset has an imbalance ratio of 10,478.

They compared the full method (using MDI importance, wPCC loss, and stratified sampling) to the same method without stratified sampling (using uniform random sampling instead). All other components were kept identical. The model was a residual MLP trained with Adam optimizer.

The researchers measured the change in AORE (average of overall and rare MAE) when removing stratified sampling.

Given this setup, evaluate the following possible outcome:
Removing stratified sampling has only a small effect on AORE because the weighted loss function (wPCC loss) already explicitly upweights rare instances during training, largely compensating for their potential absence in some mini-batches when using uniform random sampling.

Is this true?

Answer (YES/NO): YES